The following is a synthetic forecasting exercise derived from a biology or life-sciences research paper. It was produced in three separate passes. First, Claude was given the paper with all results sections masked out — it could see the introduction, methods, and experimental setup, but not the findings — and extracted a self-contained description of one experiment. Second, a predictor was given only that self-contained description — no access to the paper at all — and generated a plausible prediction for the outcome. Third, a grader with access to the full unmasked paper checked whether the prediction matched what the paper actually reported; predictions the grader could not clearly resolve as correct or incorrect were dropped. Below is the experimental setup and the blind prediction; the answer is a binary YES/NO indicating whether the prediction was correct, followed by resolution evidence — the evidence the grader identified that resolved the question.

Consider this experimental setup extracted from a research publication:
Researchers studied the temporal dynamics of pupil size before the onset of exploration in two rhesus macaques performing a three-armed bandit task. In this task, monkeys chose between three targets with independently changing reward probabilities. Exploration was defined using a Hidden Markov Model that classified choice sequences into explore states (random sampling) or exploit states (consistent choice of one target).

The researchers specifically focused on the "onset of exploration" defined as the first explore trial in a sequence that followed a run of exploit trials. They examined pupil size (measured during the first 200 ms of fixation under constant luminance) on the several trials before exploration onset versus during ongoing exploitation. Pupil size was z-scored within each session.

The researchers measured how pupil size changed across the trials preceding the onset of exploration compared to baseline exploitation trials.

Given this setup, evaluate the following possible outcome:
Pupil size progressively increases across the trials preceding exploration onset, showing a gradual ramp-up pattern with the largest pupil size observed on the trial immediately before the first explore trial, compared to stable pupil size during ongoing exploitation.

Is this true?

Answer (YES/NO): NO